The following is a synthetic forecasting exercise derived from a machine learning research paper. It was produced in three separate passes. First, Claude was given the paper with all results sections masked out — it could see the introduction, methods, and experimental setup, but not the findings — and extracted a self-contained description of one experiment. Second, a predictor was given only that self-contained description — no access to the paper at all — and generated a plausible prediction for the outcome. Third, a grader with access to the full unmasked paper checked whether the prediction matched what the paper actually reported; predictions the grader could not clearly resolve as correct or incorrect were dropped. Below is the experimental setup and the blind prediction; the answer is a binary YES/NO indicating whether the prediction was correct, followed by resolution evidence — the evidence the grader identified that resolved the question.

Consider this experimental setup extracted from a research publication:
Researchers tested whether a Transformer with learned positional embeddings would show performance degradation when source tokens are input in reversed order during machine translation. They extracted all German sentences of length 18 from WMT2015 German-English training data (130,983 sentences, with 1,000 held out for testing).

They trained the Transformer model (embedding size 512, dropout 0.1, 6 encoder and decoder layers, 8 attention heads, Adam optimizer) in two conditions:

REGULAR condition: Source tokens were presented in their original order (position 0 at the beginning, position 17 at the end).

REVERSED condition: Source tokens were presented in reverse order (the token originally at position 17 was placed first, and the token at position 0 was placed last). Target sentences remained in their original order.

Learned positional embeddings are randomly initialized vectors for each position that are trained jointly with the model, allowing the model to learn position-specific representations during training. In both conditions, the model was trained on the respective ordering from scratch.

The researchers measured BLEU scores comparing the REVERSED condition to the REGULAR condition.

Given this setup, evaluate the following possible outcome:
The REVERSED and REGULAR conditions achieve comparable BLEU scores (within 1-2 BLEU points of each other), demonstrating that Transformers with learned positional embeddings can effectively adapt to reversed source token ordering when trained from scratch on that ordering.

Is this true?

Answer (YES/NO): YES